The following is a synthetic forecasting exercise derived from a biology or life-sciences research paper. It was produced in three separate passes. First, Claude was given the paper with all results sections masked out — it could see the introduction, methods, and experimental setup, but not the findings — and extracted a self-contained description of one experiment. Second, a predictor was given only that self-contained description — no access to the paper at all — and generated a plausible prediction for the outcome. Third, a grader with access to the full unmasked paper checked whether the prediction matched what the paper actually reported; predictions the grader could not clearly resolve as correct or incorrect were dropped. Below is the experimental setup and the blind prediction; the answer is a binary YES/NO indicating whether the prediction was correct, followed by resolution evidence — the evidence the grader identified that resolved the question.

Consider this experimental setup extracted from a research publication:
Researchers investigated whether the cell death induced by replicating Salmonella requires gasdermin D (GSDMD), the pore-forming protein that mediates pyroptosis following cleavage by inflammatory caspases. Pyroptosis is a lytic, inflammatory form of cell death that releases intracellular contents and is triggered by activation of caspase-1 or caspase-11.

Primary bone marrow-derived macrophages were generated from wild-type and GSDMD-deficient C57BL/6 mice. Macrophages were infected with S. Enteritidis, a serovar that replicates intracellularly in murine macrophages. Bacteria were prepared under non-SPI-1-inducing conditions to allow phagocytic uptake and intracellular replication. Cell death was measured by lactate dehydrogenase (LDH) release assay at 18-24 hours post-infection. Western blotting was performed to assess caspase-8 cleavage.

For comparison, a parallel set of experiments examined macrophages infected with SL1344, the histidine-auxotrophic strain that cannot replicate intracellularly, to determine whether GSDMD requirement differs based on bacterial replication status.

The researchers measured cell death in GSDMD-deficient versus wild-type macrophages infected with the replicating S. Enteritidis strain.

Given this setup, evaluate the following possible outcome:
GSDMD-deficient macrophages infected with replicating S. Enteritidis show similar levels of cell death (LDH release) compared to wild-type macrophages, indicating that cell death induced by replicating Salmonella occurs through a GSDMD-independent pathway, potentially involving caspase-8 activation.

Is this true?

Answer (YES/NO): NO